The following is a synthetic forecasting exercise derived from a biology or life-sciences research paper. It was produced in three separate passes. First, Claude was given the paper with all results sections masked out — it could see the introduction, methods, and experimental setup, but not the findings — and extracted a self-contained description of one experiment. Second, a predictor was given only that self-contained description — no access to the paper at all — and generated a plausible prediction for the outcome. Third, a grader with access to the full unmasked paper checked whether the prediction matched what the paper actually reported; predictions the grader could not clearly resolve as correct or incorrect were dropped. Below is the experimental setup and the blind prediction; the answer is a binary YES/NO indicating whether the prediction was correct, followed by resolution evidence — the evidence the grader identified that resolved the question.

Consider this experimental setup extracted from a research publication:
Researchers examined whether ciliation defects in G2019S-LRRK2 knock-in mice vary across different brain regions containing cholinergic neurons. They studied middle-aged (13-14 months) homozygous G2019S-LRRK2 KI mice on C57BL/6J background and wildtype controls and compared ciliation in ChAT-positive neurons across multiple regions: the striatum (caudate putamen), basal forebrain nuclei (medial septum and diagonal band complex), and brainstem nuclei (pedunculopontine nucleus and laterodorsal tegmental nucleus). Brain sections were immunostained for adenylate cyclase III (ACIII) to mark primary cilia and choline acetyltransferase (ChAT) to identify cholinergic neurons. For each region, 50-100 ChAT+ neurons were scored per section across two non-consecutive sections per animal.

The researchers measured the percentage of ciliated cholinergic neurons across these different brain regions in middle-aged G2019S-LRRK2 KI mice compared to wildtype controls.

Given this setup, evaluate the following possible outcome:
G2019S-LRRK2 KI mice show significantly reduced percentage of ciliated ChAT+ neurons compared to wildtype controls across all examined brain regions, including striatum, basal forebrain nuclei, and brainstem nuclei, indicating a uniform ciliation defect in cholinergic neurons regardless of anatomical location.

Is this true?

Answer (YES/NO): NO